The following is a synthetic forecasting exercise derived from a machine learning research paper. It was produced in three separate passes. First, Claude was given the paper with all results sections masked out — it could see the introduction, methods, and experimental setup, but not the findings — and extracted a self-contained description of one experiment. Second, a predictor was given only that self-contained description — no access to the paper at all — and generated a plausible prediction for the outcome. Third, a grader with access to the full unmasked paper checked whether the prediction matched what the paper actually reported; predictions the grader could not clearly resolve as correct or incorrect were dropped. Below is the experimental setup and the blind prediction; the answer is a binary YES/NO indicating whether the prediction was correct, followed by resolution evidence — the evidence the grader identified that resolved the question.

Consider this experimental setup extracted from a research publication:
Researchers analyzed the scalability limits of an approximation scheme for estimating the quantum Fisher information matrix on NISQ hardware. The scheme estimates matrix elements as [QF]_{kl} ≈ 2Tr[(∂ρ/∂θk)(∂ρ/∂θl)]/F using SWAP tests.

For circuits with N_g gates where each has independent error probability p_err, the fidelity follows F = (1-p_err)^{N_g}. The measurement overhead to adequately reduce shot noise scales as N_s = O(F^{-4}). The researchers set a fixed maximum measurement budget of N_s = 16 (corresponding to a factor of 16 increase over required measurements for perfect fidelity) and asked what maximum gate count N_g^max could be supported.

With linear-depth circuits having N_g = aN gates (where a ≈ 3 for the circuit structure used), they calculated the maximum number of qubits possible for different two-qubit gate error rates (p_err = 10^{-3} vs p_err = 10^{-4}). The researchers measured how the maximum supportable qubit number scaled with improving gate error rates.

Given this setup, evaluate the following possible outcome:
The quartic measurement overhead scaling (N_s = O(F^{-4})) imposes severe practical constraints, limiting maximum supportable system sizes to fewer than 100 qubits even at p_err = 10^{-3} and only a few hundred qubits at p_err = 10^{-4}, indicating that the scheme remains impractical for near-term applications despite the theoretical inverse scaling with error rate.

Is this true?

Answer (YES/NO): NO